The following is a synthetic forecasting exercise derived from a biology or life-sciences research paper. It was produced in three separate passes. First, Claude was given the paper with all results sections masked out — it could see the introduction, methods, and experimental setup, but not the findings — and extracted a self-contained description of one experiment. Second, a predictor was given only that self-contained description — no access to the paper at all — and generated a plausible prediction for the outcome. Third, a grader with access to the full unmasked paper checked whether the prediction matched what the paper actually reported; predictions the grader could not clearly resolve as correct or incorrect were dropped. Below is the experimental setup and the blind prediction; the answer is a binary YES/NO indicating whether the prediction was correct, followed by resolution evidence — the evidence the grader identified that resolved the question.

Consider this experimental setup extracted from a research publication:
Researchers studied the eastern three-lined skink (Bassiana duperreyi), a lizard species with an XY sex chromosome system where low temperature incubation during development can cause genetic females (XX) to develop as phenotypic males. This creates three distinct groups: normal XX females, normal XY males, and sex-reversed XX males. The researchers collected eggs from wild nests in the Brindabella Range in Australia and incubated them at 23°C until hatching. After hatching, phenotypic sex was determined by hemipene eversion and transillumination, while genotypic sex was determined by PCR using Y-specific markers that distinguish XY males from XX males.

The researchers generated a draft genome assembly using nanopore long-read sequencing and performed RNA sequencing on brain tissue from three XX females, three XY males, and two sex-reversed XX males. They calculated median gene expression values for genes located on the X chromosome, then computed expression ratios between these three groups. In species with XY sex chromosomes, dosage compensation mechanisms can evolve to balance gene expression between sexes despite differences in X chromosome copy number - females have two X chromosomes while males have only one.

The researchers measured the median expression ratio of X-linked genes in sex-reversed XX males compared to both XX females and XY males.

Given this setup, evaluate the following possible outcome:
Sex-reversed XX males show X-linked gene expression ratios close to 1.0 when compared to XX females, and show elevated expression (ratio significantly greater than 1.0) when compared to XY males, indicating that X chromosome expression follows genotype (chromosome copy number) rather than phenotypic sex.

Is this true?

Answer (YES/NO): YES